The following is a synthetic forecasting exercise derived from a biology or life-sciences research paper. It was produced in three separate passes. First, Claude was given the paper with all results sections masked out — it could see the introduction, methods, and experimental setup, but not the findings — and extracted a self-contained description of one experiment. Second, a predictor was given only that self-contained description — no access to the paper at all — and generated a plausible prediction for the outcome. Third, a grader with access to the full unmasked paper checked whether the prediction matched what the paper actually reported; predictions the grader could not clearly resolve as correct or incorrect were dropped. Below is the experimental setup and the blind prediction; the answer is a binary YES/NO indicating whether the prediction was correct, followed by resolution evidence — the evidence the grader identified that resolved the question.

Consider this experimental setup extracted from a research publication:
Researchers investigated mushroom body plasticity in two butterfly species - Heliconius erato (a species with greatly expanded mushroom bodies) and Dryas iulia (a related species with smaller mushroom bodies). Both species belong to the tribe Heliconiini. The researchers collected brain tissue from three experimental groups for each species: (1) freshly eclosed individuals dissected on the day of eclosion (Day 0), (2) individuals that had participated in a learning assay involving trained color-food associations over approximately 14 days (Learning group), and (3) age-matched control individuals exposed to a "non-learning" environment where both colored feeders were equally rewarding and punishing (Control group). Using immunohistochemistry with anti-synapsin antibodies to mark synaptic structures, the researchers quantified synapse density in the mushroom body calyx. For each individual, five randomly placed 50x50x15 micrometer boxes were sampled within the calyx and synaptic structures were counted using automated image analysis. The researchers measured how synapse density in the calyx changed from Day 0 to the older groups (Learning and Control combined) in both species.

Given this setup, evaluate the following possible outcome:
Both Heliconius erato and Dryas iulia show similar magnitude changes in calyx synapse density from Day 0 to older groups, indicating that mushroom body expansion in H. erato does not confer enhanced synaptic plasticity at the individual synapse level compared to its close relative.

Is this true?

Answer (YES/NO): NO